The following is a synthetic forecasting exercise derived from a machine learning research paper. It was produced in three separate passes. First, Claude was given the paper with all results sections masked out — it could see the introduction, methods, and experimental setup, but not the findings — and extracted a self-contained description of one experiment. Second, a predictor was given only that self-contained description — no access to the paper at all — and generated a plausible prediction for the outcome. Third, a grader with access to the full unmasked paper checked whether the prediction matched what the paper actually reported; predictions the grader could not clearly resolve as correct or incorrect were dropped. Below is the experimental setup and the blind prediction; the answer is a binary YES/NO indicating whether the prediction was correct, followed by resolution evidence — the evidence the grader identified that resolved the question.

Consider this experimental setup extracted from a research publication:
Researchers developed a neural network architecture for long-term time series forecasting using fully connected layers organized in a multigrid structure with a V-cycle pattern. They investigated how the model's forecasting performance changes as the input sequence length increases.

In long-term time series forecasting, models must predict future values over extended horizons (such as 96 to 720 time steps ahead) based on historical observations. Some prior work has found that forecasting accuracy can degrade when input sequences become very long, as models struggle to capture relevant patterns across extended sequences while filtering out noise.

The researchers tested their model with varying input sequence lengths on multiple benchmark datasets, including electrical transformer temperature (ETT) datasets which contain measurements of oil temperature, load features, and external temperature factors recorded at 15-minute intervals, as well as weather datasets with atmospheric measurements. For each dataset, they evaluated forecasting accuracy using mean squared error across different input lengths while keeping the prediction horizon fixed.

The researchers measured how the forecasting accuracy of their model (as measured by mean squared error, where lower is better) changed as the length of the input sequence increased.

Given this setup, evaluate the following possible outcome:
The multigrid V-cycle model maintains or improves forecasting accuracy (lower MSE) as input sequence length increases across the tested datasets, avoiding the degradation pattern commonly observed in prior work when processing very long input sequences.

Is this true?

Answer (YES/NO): NO